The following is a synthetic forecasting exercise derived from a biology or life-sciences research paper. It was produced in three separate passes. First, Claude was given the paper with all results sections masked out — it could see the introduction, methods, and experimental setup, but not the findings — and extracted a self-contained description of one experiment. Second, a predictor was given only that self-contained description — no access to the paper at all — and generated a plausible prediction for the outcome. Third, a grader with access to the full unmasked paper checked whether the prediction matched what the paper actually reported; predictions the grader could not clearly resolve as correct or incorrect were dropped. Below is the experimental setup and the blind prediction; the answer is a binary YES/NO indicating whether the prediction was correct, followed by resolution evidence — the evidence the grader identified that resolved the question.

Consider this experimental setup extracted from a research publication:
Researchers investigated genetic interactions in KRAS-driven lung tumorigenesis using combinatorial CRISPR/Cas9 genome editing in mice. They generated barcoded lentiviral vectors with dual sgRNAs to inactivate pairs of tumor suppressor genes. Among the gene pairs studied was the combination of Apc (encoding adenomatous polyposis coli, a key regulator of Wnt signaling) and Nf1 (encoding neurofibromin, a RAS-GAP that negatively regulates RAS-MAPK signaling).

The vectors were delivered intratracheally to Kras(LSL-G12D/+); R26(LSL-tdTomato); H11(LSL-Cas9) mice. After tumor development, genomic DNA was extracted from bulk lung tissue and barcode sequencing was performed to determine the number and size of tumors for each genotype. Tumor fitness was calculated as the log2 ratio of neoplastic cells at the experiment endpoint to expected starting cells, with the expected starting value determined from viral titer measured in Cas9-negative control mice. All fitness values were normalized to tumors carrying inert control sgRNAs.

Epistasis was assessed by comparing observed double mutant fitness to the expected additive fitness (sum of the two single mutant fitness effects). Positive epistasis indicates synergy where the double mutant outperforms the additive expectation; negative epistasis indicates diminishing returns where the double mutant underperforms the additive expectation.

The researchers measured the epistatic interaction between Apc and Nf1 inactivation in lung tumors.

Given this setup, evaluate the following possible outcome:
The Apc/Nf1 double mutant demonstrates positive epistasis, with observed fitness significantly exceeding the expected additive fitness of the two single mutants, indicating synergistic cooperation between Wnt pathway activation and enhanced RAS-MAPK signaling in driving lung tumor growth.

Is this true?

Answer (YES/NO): YES